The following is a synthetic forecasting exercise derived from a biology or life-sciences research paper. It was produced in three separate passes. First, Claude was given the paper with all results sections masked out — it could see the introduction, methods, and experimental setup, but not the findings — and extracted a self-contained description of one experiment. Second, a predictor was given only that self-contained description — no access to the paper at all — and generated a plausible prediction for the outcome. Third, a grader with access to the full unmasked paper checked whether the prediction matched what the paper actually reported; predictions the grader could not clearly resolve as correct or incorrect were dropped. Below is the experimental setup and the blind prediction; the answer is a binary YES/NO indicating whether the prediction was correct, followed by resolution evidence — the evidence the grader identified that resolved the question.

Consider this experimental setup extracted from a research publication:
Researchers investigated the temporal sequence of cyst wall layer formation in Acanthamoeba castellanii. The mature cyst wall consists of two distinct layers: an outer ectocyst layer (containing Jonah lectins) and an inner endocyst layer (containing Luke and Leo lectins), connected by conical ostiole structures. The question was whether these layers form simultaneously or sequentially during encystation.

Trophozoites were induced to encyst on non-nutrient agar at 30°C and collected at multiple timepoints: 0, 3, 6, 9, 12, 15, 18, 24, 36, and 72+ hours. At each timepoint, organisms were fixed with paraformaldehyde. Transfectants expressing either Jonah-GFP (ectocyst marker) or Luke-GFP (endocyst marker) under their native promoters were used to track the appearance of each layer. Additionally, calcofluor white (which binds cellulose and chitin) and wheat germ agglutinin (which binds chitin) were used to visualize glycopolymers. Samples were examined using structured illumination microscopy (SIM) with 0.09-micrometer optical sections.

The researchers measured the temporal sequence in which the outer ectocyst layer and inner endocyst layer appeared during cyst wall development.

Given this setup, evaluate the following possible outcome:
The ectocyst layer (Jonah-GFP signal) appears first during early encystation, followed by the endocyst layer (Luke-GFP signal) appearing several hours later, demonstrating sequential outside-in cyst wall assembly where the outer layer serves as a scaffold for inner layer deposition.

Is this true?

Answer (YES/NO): YES